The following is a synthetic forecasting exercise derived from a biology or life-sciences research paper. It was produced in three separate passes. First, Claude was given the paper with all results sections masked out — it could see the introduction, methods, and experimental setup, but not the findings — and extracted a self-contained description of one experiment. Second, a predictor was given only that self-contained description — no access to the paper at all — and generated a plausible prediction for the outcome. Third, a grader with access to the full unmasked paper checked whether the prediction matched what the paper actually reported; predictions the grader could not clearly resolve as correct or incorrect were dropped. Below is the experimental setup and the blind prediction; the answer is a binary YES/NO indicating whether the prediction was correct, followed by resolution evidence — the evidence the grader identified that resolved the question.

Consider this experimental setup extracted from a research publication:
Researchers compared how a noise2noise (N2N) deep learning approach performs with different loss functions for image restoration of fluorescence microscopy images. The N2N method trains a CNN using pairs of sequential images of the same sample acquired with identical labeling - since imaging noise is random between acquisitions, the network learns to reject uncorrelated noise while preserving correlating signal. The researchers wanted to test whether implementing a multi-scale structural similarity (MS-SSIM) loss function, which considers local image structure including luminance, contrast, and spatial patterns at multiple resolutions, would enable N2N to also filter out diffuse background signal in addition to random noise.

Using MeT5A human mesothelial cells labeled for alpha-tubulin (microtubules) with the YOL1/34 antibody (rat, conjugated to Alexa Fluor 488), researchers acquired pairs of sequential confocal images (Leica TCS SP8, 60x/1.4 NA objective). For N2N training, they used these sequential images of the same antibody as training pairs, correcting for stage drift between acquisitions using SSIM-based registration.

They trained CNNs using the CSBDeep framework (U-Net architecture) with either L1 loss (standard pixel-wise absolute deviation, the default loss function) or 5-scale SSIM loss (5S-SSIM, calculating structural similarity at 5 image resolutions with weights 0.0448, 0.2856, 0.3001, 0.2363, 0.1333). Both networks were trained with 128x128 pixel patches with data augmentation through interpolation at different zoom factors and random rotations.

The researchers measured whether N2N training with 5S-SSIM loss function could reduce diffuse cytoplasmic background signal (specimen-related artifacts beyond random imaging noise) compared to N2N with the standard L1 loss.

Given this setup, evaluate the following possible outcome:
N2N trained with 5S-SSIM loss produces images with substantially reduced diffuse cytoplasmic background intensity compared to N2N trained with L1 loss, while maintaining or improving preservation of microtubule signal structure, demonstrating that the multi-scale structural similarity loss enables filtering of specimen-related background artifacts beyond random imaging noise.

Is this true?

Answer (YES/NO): NO